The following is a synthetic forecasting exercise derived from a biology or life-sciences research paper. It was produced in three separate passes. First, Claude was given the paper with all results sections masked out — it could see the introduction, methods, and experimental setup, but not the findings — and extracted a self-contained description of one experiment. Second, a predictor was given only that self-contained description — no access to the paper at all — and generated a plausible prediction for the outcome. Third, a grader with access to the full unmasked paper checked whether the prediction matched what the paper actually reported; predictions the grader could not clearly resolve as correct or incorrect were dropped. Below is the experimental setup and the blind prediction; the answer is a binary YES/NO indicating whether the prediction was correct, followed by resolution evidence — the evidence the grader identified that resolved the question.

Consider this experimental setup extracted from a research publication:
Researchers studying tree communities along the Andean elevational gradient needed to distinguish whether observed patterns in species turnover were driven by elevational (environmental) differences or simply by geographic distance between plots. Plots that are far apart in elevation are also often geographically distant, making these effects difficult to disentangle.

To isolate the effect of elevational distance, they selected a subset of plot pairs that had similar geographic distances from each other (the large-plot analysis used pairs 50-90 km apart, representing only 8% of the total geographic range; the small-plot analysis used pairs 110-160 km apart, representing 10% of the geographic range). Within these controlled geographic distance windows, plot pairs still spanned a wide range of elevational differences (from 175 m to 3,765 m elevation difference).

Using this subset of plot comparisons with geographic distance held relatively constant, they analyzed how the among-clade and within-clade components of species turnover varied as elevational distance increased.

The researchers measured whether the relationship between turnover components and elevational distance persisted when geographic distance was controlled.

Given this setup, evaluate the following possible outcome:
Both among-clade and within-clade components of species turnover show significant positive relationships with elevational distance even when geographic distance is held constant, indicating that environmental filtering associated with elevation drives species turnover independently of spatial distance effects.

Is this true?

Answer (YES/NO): NO